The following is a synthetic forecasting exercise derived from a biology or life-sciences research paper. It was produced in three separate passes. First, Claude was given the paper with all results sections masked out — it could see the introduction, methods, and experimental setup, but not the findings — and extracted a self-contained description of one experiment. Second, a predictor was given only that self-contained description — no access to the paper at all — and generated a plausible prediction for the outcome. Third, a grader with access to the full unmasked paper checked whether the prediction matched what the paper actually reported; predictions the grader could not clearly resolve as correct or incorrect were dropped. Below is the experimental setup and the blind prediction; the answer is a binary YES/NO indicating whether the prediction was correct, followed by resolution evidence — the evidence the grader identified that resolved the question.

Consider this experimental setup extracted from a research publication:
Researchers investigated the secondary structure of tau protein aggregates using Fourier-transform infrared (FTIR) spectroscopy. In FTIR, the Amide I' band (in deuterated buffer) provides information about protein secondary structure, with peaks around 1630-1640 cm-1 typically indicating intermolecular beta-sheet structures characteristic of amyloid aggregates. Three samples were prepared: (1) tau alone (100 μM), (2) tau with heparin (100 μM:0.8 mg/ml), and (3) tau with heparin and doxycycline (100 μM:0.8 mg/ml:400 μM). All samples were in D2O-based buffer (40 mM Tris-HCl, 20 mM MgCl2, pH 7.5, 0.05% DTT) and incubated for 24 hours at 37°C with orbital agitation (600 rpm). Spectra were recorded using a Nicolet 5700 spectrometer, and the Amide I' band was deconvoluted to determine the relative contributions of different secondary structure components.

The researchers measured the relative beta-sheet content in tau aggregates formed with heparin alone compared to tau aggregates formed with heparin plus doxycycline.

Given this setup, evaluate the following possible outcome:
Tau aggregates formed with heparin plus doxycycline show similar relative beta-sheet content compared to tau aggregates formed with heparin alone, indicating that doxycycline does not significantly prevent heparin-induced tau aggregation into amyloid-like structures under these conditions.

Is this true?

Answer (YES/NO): NO